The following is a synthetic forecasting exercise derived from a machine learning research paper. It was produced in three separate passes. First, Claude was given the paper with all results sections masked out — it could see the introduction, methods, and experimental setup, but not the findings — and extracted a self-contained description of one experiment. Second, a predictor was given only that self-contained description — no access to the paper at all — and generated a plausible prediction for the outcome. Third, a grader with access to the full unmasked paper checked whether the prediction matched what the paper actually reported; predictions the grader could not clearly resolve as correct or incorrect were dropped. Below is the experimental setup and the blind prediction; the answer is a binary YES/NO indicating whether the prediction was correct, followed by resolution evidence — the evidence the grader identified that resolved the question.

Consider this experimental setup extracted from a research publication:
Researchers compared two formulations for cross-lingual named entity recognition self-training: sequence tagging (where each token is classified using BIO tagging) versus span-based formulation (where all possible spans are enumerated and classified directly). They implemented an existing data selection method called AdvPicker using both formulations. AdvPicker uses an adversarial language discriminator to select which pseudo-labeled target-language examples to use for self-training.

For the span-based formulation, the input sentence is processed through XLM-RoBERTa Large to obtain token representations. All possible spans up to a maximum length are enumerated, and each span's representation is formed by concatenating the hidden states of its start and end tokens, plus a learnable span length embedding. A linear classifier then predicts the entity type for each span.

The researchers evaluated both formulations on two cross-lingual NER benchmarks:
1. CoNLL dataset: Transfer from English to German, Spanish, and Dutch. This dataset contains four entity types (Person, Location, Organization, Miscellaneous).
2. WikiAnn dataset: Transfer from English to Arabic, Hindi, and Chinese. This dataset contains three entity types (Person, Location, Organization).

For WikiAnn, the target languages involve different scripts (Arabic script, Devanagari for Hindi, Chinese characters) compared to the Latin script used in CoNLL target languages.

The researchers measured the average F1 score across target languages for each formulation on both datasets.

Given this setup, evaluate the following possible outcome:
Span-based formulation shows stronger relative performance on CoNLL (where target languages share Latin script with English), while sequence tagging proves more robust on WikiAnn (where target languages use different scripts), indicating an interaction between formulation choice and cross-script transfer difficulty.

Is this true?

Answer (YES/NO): NO